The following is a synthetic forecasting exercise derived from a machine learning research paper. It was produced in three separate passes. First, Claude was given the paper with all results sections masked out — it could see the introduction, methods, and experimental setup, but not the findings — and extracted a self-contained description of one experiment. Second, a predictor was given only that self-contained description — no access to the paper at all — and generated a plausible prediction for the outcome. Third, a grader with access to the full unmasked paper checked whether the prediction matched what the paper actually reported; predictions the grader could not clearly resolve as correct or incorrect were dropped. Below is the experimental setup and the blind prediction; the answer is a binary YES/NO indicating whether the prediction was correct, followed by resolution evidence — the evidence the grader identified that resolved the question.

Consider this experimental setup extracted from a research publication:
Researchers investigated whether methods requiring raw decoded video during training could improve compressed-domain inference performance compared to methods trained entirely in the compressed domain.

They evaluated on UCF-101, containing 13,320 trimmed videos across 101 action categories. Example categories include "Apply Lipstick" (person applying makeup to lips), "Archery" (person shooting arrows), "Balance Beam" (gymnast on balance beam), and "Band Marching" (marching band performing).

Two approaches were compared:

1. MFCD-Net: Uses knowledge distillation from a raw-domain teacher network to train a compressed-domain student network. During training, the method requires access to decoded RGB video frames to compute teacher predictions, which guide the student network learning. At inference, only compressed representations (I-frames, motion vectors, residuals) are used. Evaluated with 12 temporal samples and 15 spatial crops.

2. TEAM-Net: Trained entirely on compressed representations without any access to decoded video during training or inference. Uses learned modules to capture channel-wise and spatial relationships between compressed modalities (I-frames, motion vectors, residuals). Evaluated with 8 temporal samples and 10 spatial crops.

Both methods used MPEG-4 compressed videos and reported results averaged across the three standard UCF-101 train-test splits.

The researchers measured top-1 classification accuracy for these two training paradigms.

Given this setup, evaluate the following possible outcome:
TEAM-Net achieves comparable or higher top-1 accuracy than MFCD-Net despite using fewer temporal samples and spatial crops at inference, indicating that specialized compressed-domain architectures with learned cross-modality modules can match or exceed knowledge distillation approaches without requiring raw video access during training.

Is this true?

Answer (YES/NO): YES